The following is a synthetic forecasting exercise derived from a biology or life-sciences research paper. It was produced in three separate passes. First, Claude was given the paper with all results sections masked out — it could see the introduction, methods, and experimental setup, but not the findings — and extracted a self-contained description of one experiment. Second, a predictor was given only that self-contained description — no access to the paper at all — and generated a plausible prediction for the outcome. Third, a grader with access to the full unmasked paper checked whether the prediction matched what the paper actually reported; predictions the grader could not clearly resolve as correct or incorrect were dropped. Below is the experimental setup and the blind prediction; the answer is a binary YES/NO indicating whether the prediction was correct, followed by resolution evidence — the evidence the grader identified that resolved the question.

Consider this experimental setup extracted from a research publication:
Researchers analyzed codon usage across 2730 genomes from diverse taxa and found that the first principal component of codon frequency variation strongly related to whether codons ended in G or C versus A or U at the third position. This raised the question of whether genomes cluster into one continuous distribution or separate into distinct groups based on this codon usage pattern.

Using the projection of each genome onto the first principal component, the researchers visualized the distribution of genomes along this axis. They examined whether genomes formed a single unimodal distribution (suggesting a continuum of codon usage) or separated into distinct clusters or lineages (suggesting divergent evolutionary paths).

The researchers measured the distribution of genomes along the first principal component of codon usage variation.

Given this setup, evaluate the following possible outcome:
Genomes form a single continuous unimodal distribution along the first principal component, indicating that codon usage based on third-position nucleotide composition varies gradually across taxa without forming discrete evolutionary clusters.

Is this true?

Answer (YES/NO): NO